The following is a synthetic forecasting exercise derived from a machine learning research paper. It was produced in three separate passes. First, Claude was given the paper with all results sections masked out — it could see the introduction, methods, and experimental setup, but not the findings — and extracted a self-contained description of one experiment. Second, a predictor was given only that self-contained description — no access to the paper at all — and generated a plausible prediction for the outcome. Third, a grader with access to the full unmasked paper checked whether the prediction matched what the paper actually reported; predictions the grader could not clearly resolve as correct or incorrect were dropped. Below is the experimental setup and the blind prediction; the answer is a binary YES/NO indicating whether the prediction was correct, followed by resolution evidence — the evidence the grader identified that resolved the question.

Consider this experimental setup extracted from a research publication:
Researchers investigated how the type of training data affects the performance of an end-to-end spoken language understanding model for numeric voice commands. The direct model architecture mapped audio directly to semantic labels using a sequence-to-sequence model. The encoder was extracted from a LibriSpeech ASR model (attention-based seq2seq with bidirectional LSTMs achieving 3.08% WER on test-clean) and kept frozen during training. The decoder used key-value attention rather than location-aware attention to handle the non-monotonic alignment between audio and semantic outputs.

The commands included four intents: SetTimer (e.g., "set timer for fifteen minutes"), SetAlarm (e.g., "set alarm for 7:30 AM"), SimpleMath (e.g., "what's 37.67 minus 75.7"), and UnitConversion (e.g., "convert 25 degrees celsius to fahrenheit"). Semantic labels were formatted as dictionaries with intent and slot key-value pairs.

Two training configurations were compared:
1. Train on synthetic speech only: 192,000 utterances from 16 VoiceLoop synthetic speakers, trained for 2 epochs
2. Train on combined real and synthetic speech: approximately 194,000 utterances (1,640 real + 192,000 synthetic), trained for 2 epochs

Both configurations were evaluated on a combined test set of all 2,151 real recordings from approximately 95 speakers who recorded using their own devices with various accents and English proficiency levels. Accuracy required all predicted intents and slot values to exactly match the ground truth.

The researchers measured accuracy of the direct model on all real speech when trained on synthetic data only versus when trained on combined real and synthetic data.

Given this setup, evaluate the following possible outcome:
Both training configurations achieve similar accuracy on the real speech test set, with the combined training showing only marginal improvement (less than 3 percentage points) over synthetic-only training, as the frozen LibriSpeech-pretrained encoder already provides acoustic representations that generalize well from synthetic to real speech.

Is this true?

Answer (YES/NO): NO